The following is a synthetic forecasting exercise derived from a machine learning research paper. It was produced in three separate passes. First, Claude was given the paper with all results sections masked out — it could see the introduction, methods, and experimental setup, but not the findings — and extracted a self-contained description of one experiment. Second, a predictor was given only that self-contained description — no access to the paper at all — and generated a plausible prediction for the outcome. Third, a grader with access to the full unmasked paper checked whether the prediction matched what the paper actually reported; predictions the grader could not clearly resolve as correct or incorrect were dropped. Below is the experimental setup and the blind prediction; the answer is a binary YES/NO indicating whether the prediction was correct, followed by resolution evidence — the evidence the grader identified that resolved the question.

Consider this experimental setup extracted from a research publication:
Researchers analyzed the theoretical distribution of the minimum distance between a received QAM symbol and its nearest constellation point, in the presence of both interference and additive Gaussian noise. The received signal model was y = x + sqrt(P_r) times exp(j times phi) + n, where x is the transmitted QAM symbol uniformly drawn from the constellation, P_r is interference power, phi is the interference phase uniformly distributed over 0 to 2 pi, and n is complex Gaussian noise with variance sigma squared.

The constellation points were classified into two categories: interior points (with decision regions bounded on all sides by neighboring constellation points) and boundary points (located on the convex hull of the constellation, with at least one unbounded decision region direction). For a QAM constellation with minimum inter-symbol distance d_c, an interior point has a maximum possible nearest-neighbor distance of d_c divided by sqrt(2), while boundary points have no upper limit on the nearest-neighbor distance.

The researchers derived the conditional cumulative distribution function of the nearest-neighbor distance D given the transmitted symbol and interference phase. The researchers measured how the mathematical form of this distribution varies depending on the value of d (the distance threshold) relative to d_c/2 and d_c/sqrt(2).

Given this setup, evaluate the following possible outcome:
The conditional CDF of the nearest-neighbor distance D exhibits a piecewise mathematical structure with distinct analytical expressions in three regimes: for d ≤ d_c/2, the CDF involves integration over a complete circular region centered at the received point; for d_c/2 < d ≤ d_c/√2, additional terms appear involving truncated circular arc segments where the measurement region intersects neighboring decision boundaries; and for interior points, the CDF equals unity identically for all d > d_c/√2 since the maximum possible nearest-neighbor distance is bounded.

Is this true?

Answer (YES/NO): NO